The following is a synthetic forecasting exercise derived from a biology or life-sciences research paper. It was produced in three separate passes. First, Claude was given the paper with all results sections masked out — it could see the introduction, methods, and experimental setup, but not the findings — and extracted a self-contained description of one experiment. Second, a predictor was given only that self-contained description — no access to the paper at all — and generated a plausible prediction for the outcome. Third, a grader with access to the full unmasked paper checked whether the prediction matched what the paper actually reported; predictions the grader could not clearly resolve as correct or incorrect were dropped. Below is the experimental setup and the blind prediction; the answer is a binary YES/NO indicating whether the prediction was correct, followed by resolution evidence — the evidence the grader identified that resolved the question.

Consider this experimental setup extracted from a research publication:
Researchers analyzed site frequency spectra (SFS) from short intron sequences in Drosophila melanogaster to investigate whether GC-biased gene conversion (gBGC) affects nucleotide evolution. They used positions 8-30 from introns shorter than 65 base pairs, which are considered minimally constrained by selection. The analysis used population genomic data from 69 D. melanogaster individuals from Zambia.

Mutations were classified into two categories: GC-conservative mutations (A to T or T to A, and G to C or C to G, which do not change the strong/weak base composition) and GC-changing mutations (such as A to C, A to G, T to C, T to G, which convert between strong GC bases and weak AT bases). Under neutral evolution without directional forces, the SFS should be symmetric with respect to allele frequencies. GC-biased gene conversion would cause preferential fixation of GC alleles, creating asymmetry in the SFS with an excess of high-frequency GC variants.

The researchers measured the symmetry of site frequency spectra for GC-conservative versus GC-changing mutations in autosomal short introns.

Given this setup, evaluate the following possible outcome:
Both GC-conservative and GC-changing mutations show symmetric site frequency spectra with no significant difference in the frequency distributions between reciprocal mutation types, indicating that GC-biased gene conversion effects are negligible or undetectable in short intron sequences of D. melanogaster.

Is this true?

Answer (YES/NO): NO